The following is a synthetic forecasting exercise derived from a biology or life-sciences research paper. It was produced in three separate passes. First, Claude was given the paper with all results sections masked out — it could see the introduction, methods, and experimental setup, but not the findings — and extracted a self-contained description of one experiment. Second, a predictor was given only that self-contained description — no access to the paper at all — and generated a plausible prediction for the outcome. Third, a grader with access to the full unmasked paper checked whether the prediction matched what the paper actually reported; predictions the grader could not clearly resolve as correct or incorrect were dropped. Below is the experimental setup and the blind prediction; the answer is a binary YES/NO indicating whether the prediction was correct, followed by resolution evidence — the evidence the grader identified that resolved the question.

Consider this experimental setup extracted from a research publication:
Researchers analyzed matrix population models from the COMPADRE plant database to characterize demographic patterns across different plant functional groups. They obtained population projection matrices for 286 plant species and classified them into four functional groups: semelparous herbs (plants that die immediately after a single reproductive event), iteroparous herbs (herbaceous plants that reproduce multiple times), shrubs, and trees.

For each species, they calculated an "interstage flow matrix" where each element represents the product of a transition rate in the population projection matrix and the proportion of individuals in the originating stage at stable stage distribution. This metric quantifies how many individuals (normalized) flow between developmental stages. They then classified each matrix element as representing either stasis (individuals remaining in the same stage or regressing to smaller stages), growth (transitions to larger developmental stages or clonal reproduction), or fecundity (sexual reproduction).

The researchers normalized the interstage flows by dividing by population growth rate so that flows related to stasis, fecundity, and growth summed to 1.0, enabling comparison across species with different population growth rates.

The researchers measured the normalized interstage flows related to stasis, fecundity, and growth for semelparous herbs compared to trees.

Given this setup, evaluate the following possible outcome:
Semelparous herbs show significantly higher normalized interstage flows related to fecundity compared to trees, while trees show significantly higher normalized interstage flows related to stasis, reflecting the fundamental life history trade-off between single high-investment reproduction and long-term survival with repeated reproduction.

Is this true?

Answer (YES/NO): YES